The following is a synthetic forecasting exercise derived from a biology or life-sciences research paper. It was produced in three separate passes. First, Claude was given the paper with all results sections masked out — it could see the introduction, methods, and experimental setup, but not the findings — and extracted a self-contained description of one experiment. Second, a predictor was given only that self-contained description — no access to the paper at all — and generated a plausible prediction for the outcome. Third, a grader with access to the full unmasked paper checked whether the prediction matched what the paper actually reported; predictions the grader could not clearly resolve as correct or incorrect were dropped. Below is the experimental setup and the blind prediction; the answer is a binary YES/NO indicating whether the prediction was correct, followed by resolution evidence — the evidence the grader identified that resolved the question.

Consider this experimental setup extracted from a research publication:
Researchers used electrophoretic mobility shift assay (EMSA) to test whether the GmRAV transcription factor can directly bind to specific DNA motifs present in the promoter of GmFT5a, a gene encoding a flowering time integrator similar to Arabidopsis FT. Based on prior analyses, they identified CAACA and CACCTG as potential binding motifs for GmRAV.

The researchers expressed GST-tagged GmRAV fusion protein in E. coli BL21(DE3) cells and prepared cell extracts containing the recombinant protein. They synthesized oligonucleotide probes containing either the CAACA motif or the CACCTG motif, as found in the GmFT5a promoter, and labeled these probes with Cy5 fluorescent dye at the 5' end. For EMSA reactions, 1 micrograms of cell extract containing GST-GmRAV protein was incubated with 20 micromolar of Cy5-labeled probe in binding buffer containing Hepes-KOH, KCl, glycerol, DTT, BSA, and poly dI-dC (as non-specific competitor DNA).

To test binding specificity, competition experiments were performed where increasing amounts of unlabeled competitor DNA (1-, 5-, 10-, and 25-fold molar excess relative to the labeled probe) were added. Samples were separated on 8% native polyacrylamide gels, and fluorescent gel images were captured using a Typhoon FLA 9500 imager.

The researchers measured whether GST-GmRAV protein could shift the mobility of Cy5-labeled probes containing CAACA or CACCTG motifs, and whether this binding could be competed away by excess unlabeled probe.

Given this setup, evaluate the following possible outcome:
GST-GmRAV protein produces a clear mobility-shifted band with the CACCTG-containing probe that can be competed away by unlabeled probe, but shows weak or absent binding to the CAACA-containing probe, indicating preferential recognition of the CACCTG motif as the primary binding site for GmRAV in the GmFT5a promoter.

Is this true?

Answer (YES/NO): NO